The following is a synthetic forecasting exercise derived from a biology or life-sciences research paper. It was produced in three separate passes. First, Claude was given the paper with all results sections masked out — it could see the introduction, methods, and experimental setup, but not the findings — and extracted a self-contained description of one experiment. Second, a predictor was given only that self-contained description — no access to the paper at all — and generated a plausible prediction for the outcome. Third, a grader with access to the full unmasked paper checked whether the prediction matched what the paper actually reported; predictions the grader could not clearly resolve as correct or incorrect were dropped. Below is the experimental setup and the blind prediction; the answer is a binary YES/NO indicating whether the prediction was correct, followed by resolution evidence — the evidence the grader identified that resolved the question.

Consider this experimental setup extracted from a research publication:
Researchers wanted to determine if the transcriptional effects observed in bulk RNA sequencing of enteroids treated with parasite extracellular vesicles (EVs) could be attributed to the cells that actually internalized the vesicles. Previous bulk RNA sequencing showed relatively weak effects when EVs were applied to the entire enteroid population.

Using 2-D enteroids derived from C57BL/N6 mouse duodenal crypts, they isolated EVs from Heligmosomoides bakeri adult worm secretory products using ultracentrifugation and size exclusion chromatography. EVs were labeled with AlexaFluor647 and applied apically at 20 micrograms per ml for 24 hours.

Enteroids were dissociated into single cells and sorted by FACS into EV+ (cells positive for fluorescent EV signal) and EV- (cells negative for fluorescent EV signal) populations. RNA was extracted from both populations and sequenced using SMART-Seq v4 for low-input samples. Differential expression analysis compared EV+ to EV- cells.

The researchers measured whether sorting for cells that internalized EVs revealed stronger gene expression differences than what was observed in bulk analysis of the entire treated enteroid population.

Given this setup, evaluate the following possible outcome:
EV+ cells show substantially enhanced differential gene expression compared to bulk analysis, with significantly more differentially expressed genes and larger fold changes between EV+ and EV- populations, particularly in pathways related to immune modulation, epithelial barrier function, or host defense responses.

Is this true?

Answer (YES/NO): YES